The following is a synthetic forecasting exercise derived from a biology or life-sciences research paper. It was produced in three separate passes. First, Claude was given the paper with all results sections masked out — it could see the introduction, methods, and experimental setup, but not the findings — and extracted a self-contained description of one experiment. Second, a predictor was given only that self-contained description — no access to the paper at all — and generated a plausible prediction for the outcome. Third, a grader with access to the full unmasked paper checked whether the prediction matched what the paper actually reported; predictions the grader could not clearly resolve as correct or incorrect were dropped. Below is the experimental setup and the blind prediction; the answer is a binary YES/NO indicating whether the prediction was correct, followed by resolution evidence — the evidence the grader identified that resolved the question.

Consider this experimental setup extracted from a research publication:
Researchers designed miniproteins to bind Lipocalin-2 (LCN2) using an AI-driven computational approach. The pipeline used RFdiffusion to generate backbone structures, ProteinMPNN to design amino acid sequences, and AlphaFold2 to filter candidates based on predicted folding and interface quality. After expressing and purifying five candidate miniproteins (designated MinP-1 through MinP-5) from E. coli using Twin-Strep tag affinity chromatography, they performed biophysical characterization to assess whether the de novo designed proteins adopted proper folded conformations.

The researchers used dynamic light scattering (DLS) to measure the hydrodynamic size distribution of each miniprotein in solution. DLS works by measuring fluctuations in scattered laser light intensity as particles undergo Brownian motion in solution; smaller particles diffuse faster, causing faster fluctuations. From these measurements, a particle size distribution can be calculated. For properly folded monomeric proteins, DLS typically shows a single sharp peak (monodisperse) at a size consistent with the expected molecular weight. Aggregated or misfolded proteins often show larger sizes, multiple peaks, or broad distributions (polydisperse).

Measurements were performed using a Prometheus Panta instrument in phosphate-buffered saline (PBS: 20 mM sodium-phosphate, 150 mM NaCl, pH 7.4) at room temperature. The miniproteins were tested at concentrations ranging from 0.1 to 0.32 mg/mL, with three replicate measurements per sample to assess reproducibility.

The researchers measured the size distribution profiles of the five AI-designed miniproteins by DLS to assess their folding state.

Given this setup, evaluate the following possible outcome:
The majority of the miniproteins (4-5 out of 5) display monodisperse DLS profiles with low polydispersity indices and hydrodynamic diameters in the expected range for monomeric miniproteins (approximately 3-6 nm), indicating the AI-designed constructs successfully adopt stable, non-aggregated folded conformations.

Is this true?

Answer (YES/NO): YES